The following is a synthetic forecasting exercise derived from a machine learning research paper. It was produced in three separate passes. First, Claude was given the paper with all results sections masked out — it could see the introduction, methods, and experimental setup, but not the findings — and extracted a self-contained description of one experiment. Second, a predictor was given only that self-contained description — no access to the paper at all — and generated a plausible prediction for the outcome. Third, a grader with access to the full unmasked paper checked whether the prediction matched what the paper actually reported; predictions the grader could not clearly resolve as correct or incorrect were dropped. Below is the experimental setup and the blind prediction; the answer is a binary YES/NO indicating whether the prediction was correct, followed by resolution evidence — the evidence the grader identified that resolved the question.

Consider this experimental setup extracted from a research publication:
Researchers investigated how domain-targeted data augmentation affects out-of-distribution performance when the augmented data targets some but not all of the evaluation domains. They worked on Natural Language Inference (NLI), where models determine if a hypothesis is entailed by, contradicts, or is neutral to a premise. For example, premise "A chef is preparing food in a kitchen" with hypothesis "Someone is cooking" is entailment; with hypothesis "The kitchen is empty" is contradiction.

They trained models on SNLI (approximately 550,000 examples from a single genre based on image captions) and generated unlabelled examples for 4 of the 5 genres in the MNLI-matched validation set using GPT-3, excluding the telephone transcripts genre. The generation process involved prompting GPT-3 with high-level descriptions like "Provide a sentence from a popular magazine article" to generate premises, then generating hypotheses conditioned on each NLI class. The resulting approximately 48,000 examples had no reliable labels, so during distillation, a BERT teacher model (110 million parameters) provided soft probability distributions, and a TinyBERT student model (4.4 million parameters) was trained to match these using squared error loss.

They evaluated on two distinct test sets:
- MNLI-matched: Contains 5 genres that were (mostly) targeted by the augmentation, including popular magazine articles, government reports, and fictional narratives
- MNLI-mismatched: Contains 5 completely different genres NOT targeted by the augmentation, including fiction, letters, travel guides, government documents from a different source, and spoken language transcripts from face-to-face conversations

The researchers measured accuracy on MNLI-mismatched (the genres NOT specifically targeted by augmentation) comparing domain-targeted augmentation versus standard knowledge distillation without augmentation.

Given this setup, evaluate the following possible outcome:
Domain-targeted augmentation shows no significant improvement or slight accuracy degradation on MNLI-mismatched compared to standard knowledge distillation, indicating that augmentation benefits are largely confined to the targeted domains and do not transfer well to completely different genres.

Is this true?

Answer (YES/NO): NO